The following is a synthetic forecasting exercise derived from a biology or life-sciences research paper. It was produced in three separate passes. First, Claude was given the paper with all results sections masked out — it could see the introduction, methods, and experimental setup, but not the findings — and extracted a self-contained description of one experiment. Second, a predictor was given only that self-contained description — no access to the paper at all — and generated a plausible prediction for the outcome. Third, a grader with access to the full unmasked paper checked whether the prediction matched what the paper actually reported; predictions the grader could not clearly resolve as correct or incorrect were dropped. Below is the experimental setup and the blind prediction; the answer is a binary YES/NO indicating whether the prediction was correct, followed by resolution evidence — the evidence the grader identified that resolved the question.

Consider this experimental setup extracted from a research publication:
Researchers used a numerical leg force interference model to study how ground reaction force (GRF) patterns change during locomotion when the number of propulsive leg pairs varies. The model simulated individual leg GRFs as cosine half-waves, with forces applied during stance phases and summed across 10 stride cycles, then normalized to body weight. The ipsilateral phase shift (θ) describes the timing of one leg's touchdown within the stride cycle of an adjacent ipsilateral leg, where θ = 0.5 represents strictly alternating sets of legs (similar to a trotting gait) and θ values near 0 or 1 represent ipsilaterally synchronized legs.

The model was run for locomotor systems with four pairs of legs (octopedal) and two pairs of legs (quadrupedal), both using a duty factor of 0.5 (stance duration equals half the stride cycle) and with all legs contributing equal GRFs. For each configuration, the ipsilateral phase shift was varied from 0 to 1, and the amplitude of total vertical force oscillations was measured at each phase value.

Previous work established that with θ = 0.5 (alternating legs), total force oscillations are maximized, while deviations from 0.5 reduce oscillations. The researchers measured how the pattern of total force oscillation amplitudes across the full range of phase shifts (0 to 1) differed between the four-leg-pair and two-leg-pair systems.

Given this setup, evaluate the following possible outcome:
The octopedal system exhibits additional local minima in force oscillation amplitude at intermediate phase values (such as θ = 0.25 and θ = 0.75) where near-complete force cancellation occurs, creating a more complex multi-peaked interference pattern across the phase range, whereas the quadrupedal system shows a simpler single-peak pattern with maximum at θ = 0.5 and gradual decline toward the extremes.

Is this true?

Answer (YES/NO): NO